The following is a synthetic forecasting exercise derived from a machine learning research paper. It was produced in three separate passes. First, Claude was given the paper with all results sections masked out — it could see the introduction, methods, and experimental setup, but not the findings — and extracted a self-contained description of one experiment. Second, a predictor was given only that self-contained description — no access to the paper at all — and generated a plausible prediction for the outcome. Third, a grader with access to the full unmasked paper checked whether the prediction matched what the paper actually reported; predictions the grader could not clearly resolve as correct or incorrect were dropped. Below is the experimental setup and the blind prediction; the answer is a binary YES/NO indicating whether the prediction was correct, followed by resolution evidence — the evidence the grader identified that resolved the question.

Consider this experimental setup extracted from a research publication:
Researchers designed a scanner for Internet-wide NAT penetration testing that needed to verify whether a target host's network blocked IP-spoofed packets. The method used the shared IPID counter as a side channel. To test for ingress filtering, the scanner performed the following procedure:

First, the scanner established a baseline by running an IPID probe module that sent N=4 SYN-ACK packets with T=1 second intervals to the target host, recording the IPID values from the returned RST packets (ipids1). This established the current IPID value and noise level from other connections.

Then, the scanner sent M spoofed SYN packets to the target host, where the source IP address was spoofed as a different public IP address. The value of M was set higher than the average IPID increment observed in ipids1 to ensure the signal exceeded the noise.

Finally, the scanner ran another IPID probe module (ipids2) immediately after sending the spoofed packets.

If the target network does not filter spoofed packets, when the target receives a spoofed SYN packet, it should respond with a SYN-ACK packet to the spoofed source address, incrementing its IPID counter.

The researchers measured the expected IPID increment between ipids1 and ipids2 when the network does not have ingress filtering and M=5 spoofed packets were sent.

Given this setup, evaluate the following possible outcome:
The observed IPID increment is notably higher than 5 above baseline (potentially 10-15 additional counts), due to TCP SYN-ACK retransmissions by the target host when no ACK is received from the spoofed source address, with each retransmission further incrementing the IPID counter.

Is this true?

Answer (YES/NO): NO